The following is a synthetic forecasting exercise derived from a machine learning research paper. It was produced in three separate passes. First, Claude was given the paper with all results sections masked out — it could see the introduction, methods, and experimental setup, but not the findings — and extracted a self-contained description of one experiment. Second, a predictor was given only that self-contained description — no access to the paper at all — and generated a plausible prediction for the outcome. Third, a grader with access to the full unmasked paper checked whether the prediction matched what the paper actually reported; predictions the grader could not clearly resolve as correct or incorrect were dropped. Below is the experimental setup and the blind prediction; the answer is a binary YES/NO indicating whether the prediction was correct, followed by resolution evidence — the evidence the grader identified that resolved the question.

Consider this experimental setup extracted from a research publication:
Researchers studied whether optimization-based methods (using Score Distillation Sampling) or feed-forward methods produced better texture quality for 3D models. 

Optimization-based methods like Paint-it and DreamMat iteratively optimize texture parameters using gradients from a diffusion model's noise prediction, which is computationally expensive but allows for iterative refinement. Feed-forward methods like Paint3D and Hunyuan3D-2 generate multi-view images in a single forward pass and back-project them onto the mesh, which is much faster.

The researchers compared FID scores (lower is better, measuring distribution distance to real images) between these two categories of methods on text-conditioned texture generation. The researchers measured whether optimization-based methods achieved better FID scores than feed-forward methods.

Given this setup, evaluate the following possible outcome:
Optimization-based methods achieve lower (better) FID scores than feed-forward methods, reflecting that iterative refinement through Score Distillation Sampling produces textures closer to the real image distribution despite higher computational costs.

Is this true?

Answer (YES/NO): NO